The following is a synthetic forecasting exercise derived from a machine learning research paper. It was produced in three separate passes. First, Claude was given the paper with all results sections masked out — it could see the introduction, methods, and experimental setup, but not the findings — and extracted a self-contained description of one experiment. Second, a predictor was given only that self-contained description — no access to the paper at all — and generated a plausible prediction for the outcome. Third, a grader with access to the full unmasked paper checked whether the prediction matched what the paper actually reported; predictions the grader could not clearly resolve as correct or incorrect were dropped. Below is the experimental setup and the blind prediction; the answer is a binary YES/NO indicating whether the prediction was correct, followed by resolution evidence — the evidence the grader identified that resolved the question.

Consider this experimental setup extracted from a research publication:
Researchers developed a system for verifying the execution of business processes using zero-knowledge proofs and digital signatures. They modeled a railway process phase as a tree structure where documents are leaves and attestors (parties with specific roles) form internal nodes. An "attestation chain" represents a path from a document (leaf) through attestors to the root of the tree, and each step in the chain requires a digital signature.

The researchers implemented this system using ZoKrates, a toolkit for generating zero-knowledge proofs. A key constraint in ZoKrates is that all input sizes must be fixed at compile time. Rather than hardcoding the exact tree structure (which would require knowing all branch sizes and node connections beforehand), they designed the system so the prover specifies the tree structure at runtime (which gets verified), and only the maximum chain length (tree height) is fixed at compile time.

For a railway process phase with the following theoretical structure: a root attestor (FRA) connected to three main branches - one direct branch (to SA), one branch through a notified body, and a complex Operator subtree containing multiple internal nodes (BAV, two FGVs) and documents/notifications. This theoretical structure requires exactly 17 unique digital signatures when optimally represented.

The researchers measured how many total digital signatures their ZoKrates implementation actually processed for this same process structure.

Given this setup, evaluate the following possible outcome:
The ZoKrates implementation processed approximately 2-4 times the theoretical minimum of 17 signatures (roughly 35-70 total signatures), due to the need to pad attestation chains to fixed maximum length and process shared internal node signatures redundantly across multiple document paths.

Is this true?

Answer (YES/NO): NO